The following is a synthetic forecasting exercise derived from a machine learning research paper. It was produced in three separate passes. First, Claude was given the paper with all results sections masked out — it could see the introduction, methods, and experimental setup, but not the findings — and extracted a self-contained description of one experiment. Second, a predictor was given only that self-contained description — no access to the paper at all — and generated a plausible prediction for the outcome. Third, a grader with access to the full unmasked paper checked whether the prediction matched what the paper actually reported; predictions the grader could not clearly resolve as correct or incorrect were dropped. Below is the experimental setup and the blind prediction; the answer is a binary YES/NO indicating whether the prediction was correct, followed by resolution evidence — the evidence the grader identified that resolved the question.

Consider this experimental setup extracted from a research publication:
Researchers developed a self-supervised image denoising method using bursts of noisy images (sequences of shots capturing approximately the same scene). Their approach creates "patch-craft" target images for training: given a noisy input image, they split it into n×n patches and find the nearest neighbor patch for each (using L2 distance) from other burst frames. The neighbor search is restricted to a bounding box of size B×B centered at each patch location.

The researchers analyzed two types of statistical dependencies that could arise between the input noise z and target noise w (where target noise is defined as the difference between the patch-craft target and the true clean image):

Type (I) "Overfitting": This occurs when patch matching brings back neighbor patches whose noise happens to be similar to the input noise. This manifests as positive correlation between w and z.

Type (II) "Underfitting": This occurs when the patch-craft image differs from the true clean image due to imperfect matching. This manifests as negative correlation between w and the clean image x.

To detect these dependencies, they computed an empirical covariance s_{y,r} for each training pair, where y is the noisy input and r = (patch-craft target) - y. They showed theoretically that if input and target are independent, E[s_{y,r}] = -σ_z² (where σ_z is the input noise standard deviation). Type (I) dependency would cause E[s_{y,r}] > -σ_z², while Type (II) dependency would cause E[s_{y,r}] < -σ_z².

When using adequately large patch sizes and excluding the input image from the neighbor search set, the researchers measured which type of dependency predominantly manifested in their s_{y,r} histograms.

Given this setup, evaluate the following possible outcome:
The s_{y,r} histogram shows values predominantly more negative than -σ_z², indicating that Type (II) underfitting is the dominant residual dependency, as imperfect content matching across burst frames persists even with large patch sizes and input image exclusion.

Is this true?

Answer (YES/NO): YES